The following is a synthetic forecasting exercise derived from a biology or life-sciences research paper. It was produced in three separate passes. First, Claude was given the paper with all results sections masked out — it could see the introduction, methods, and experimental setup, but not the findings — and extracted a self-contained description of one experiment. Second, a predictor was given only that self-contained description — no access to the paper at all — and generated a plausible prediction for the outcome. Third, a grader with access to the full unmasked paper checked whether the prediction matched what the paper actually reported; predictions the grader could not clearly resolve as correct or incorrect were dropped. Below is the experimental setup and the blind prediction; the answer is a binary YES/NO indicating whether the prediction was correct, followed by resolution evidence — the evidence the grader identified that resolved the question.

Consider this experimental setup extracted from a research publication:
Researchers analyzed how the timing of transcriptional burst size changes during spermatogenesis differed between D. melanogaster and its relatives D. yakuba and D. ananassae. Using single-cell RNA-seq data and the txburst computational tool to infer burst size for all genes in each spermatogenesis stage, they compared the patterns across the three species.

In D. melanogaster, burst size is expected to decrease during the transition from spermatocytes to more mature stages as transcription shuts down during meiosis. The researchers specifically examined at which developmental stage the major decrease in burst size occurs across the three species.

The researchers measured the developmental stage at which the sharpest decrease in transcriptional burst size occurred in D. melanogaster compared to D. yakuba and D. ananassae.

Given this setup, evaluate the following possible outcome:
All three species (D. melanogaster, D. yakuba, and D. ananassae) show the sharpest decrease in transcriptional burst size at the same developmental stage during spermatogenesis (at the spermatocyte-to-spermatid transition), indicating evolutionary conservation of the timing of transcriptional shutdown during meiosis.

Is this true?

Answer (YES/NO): NO